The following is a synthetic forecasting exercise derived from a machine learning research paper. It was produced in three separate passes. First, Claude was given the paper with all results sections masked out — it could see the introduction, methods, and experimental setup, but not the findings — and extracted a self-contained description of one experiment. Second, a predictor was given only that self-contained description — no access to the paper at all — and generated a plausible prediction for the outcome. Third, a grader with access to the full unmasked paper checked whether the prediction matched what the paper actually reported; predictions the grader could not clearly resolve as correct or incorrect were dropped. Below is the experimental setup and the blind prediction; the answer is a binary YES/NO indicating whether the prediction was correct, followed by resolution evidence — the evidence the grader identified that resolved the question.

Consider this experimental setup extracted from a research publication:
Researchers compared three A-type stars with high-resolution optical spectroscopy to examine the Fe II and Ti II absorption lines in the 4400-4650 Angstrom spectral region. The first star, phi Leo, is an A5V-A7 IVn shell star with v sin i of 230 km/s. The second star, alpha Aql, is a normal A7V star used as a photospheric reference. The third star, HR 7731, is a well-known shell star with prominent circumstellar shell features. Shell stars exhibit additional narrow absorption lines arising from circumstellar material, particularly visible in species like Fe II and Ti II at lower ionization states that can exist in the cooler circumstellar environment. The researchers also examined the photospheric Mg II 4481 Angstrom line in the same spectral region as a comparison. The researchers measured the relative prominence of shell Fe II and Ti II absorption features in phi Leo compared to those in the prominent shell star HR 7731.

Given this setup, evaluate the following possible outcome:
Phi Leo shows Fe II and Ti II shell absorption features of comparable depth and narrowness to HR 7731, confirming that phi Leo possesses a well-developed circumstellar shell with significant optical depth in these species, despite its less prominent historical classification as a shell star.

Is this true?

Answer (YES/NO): NO